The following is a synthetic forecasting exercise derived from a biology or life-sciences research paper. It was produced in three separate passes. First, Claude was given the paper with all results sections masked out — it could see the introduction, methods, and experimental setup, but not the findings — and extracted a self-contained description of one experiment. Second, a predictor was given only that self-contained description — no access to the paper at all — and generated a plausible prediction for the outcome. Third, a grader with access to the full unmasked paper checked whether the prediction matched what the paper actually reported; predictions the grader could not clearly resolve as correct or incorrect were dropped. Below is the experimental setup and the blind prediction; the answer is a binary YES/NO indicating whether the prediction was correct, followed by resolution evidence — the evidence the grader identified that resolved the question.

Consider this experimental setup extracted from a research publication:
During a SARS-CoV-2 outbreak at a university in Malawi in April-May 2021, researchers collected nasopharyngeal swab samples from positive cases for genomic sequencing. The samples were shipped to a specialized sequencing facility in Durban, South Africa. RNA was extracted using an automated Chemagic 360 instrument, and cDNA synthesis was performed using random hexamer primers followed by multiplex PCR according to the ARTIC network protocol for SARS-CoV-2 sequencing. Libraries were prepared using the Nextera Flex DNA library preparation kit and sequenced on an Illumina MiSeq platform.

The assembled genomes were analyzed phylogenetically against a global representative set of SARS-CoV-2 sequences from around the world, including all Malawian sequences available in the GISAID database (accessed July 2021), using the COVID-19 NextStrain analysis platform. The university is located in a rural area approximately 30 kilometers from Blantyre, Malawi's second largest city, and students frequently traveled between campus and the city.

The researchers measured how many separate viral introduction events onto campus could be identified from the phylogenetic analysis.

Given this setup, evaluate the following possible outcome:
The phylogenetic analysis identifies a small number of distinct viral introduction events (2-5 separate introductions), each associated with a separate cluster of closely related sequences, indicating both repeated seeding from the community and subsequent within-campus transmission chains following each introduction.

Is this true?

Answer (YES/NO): YES